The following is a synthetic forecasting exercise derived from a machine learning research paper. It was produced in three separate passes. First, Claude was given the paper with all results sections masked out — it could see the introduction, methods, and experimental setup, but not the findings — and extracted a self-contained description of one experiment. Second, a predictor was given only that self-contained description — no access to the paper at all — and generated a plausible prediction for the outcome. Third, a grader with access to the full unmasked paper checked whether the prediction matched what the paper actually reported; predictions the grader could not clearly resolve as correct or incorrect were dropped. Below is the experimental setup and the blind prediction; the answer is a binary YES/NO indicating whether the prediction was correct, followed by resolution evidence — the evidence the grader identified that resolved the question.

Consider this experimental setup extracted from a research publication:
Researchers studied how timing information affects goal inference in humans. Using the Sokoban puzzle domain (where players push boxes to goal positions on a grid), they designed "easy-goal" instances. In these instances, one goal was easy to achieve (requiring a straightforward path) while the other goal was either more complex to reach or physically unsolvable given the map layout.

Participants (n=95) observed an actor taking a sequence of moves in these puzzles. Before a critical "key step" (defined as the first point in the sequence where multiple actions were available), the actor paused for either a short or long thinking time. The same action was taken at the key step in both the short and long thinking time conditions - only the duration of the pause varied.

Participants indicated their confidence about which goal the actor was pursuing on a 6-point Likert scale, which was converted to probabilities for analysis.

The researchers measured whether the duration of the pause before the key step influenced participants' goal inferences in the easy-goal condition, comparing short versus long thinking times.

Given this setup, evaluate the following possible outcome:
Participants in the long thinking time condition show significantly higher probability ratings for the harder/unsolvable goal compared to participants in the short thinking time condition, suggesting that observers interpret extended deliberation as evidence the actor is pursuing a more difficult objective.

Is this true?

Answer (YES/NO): YES